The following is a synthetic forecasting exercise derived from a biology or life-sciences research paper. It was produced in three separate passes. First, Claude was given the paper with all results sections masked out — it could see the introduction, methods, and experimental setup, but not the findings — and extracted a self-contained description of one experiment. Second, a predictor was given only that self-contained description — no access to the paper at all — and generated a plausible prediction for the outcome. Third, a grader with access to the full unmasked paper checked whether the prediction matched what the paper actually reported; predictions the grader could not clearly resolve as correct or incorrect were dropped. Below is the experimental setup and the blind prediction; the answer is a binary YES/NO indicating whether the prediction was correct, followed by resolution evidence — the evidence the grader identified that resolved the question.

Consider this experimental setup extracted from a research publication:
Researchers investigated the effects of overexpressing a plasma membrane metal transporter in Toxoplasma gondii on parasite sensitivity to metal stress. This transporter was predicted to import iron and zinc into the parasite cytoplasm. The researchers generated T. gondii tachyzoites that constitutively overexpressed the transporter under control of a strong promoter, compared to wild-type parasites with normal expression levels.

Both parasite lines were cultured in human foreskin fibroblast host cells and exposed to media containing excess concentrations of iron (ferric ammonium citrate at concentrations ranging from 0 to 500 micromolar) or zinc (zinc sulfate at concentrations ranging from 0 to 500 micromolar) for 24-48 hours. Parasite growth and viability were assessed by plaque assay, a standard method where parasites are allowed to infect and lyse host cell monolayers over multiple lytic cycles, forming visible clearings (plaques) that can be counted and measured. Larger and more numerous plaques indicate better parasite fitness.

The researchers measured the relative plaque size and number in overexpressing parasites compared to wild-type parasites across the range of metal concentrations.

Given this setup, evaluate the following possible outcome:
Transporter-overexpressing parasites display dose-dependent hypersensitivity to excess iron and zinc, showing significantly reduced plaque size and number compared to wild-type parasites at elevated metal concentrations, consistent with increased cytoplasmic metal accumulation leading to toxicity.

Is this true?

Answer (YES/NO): YES